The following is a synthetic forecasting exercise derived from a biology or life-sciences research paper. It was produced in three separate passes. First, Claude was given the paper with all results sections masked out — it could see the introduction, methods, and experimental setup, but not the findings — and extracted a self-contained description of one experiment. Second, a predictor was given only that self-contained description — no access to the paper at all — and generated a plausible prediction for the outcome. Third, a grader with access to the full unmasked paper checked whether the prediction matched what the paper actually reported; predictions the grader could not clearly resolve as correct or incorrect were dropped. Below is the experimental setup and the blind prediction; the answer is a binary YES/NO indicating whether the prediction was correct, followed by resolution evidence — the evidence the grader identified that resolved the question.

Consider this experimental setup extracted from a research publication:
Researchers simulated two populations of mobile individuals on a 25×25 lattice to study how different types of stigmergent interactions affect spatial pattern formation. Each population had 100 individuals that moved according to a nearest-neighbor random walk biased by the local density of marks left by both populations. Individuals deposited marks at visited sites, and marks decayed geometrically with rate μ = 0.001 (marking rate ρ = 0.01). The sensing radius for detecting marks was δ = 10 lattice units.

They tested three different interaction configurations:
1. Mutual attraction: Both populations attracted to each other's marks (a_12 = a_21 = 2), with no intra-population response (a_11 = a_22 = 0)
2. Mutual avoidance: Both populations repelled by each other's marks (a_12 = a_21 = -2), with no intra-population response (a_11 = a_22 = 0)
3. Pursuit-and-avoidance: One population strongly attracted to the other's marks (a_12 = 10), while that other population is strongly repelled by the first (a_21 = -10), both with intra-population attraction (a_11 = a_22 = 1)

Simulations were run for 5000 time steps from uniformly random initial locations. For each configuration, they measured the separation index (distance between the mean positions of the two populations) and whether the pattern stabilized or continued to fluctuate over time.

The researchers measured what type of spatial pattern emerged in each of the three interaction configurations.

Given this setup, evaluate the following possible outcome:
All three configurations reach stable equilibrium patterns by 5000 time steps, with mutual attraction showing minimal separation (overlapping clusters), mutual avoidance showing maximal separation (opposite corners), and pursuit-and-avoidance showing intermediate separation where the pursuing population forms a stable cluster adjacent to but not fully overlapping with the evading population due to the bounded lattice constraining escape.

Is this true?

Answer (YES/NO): NO